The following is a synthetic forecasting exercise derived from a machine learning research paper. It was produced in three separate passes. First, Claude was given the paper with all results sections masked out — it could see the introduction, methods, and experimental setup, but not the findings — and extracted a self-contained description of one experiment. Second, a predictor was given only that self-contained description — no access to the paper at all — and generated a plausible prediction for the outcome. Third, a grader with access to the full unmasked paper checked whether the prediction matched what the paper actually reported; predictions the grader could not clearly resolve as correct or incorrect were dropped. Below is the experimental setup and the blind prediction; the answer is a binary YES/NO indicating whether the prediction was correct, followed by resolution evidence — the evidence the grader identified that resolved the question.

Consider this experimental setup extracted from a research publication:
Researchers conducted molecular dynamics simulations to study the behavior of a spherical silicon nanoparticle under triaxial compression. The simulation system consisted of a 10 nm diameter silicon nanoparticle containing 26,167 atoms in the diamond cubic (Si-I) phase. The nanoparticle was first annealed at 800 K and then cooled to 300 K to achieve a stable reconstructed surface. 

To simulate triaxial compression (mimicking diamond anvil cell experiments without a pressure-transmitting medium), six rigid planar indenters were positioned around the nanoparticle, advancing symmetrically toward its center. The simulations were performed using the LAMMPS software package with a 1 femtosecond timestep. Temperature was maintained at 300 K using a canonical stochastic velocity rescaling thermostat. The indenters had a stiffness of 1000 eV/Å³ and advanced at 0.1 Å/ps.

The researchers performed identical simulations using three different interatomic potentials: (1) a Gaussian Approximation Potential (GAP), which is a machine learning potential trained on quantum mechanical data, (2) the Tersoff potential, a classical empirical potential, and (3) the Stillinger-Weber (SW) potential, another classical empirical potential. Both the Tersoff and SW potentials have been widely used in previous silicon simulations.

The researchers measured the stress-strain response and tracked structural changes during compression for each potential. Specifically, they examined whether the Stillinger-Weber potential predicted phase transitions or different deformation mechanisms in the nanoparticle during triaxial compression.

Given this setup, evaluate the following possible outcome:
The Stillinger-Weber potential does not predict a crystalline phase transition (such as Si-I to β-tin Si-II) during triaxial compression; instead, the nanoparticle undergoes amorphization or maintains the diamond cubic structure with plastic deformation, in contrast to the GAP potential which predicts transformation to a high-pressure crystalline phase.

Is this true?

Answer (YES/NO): NO